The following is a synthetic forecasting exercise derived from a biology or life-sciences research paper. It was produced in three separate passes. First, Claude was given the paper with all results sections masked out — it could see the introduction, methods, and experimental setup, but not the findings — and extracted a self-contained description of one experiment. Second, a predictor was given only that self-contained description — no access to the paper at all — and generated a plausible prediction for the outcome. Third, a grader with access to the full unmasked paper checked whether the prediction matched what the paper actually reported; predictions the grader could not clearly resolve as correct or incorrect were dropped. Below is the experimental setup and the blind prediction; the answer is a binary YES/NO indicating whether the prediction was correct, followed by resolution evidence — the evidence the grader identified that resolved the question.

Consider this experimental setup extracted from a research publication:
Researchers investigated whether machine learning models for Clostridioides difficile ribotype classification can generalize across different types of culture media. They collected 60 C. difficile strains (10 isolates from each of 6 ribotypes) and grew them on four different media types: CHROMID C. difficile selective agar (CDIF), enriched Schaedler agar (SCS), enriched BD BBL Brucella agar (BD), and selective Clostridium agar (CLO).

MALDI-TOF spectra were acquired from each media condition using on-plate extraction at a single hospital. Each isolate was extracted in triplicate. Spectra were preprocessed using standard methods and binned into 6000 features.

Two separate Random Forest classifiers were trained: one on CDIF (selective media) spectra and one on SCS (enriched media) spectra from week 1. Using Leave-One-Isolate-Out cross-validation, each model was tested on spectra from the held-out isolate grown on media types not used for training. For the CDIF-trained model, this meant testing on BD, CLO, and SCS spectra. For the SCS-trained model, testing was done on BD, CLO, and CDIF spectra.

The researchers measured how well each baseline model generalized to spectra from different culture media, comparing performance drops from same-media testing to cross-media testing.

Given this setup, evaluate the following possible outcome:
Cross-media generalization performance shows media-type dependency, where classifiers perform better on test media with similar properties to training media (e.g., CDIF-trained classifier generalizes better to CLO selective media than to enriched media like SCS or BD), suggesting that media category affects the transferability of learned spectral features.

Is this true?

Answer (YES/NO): NO